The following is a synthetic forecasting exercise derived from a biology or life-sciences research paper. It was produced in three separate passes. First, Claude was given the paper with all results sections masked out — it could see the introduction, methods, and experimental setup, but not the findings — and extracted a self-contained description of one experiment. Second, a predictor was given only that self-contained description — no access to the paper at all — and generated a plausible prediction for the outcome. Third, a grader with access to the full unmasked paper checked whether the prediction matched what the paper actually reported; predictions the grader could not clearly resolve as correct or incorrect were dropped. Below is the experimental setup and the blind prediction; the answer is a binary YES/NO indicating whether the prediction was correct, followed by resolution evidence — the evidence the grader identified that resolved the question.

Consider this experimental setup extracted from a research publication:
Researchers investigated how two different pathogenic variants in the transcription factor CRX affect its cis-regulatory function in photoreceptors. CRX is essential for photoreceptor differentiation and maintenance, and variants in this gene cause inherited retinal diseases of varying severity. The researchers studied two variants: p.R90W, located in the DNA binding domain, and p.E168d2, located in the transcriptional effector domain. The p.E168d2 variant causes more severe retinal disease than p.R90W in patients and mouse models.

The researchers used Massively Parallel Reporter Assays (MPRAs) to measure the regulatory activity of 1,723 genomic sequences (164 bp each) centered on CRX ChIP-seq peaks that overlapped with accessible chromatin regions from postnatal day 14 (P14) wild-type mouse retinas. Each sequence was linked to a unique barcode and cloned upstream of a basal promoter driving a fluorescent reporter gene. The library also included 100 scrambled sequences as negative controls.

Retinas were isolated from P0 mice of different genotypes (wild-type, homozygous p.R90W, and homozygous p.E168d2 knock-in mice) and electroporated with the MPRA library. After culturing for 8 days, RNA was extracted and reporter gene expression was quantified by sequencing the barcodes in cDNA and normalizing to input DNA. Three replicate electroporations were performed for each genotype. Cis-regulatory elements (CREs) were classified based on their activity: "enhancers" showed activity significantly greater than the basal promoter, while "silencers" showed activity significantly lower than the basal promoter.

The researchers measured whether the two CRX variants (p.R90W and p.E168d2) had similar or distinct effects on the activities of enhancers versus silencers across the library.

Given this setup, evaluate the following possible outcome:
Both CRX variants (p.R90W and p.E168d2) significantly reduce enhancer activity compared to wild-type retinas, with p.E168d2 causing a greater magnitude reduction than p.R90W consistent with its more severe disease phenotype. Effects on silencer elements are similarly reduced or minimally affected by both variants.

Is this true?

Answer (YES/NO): NO